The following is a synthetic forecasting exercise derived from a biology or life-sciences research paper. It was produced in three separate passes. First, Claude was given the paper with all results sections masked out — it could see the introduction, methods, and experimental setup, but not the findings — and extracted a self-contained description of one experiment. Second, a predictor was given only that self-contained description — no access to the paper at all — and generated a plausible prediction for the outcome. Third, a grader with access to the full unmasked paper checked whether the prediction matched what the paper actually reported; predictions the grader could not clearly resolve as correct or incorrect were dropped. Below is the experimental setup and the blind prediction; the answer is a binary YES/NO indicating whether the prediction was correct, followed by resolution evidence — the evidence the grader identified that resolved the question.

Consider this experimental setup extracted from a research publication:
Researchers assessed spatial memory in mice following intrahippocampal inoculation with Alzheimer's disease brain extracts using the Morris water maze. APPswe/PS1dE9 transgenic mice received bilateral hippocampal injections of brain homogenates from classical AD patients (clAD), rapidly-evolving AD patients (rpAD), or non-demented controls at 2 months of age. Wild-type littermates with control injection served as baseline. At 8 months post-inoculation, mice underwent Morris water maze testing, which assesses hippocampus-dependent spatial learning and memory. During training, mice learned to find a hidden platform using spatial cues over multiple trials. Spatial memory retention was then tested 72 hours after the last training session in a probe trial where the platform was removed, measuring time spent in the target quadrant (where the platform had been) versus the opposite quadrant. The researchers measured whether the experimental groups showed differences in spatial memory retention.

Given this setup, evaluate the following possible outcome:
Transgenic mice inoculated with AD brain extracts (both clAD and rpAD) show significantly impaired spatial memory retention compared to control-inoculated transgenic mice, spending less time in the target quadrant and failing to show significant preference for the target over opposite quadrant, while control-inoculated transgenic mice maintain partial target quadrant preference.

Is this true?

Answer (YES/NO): NO